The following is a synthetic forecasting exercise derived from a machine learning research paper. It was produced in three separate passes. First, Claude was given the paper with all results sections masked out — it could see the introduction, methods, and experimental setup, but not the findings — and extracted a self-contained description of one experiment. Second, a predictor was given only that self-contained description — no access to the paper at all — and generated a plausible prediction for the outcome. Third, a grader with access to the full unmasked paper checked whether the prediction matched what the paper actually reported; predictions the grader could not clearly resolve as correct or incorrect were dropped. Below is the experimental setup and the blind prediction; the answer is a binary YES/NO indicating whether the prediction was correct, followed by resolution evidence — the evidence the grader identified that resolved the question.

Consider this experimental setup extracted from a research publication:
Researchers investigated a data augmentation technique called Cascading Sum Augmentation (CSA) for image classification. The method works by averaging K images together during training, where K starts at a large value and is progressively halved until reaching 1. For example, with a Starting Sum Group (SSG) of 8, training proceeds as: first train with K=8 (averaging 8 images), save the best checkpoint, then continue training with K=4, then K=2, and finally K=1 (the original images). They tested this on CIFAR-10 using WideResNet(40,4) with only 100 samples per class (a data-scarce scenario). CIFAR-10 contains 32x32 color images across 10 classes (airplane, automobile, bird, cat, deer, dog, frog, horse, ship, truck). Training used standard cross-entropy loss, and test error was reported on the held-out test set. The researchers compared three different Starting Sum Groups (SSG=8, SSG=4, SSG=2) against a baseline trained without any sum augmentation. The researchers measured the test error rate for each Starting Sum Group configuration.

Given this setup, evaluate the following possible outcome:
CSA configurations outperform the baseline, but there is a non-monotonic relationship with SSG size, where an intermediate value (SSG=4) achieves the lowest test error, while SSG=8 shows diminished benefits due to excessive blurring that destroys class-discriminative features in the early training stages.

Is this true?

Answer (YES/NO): YES